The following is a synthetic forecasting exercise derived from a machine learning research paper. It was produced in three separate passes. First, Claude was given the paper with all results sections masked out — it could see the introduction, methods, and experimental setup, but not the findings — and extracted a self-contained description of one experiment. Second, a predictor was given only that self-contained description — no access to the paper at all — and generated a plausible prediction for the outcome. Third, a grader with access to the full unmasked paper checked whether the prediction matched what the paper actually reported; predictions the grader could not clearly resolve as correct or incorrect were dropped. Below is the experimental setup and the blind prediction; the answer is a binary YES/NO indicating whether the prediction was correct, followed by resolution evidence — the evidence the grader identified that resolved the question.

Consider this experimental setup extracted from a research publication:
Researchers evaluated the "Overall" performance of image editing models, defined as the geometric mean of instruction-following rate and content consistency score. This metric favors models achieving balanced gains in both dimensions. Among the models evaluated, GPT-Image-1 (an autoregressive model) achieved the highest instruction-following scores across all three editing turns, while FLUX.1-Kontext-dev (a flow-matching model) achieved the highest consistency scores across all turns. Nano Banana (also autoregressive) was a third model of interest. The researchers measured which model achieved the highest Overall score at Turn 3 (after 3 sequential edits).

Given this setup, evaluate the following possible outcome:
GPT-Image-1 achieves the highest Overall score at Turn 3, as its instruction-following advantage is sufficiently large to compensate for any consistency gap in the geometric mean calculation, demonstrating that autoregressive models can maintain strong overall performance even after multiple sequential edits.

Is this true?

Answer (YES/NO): NO